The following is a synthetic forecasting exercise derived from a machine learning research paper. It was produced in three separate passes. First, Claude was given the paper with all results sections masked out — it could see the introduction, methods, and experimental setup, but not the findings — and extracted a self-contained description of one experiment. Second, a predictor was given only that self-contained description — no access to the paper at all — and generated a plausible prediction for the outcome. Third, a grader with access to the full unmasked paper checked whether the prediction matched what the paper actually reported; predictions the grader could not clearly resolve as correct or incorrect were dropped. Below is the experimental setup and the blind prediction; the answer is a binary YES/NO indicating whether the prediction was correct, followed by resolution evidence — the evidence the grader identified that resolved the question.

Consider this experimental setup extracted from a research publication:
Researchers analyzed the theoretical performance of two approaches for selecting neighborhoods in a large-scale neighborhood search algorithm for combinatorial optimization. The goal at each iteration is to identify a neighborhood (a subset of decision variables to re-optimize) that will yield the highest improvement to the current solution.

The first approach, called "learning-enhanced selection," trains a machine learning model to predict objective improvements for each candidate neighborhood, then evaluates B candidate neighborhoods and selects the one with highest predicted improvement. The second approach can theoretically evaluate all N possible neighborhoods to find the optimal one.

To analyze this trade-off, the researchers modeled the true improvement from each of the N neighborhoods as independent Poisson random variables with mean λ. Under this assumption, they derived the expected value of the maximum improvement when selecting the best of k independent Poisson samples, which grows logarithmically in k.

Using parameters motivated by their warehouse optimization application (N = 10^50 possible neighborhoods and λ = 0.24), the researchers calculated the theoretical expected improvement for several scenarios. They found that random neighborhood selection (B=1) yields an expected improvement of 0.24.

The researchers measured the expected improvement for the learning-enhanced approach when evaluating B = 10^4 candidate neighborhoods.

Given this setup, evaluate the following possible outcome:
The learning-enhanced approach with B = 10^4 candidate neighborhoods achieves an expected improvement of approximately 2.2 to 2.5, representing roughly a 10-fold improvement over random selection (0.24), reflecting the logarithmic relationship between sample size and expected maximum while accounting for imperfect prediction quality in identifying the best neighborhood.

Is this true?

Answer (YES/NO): NO